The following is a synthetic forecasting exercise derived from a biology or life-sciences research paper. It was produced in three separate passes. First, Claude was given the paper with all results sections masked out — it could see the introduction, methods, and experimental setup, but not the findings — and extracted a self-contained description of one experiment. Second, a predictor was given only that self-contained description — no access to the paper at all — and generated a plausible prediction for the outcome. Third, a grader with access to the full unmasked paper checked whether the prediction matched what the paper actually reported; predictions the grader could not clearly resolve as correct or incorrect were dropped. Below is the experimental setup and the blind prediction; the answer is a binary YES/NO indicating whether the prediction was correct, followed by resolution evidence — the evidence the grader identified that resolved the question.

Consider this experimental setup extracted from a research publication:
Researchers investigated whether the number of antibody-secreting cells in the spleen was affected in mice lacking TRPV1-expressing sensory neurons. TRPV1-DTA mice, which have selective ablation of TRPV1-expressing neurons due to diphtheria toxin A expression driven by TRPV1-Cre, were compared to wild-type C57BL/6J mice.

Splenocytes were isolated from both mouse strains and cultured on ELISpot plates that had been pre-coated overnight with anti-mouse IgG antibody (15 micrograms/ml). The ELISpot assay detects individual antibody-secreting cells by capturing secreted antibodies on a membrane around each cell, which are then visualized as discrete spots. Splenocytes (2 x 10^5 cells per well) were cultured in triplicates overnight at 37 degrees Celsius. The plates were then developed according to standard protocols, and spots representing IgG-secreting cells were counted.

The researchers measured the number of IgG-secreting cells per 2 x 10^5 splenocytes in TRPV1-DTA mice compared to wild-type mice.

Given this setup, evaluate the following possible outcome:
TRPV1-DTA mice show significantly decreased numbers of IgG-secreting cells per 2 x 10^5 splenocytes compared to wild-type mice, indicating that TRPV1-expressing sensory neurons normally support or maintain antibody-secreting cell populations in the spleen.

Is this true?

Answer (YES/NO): NO